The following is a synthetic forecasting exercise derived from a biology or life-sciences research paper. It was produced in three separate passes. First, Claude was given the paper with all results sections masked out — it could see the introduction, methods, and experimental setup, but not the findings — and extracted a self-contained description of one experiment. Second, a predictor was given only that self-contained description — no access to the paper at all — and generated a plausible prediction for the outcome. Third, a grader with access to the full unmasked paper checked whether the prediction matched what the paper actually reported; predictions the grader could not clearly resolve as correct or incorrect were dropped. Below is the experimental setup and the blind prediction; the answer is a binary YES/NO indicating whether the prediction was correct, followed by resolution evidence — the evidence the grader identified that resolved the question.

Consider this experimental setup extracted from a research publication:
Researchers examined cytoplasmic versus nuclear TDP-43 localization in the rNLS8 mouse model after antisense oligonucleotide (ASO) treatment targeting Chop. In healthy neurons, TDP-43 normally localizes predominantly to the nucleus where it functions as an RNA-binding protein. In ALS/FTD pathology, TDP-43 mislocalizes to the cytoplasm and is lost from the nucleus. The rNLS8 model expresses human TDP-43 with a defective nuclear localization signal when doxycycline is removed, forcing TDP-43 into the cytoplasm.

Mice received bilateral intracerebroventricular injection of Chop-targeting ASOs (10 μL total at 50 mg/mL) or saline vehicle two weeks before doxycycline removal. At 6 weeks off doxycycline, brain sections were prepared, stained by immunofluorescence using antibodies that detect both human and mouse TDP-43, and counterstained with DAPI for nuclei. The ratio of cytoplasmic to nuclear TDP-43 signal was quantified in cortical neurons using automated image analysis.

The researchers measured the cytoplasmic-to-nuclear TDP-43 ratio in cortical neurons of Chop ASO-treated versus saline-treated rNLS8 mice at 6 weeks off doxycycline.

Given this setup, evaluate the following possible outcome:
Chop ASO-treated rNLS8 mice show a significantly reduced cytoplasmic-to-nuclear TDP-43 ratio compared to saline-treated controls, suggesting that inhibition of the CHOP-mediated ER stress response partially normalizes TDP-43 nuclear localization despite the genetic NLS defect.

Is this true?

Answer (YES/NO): NO